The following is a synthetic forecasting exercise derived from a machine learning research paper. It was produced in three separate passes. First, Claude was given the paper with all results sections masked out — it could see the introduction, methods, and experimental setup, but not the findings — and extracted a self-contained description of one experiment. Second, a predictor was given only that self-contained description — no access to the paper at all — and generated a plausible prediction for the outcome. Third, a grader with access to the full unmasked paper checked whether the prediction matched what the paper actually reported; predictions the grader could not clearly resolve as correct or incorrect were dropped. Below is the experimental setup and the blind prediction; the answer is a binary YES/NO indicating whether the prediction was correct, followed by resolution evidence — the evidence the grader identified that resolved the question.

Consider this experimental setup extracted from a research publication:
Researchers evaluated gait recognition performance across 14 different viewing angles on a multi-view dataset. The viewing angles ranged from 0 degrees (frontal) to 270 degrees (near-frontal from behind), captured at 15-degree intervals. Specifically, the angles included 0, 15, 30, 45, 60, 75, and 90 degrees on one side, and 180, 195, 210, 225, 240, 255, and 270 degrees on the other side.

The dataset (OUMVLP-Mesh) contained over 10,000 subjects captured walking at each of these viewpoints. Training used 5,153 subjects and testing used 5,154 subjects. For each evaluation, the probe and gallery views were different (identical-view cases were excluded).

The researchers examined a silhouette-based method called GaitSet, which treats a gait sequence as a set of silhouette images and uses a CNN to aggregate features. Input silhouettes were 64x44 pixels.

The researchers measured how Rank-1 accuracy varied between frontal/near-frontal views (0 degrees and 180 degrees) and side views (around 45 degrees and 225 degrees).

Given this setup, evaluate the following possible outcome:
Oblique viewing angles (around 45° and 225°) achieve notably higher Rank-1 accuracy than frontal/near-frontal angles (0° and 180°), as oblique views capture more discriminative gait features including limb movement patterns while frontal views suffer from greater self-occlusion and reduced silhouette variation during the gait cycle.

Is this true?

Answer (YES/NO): YES